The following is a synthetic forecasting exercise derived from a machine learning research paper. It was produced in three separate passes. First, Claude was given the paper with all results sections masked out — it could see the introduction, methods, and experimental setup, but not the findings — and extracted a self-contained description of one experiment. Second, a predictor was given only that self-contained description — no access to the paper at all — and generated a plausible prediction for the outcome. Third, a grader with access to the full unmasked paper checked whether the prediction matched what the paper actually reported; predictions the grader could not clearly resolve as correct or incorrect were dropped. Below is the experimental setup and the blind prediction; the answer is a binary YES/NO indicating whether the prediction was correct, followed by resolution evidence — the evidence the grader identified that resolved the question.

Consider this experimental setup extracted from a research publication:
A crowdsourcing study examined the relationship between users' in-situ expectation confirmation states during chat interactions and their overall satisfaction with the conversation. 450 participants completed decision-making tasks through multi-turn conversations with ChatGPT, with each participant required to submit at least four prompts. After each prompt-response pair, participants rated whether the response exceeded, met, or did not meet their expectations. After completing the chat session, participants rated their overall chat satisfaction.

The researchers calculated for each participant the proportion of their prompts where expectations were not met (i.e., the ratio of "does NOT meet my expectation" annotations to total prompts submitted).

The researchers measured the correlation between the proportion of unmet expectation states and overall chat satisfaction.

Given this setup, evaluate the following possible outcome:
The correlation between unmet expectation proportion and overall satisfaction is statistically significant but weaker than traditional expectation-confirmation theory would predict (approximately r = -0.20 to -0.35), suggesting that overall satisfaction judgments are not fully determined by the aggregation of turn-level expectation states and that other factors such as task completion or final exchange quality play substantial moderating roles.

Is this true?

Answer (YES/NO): NO